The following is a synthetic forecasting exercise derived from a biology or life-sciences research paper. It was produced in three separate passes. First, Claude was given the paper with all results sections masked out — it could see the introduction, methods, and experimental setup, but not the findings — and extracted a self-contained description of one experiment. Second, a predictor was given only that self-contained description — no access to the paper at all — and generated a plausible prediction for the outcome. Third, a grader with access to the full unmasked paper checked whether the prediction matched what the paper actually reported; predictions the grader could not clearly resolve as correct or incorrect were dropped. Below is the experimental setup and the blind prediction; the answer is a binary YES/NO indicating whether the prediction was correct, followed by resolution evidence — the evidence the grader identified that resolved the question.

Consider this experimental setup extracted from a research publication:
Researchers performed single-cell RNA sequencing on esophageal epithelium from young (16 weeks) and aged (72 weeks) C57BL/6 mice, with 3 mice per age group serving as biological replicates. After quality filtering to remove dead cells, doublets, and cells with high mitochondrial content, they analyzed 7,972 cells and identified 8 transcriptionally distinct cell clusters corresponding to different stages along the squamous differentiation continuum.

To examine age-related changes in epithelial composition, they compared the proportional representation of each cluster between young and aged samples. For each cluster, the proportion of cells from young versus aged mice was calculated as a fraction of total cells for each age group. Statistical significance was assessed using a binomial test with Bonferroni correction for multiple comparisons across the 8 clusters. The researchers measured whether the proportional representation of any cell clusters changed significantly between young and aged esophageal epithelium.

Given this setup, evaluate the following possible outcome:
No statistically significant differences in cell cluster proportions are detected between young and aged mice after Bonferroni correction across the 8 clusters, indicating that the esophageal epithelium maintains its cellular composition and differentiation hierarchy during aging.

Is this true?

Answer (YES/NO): NO